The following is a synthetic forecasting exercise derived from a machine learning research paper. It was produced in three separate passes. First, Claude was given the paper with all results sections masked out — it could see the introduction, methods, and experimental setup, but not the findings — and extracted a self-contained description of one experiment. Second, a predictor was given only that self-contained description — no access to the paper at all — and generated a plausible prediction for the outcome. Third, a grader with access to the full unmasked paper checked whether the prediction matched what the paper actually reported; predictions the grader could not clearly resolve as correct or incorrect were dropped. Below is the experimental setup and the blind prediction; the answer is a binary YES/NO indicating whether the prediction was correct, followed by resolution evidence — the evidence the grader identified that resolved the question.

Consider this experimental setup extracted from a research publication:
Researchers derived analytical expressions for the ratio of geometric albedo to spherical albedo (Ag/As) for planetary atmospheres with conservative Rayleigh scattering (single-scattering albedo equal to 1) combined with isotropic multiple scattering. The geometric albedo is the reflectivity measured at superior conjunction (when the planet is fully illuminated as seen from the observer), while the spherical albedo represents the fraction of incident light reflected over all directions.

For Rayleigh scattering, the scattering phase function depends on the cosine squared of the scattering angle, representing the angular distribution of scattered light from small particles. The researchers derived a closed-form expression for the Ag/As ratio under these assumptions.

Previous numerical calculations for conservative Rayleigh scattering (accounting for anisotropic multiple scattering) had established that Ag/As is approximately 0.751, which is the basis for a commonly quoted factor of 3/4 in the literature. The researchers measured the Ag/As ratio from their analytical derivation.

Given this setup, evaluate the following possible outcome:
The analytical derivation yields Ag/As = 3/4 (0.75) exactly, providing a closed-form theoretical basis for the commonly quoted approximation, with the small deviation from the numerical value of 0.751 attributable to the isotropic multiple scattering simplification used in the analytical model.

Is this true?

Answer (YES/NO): NO